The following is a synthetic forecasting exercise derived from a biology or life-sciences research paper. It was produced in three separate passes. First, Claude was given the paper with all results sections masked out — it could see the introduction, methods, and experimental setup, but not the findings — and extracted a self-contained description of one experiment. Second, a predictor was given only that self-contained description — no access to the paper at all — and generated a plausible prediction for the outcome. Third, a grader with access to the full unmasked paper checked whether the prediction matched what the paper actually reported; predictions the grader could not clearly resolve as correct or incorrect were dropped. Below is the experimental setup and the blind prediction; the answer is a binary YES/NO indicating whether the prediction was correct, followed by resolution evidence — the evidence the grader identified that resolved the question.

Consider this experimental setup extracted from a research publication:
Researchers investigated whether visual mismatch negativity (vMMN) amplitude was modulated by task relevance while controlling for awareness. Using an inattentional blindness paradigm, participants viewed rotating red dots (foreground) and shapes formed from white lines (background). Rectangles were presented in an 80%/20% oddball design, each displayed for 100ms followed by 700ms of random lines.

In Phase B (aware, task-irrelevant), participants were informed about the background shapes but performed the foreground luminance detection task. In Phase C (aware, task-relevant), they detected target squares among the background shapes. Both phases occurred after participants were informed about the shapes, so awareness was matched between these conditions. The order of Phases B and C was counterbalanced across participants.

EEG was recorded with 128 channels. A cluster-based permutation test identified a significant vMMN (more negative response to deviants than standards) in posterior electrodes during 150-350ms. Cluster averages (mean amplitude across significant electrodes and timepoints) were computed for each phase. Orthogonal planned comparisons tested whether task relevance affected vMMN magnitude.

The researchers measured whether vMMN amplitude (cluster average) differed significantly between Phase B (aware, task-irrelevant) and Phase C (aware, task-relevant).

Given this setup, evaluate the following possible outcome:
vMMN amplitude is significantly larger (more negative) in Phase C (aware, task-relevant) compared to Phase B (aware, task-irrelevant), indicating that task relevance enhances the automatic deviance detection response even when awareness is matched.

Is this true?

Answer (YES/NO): NO